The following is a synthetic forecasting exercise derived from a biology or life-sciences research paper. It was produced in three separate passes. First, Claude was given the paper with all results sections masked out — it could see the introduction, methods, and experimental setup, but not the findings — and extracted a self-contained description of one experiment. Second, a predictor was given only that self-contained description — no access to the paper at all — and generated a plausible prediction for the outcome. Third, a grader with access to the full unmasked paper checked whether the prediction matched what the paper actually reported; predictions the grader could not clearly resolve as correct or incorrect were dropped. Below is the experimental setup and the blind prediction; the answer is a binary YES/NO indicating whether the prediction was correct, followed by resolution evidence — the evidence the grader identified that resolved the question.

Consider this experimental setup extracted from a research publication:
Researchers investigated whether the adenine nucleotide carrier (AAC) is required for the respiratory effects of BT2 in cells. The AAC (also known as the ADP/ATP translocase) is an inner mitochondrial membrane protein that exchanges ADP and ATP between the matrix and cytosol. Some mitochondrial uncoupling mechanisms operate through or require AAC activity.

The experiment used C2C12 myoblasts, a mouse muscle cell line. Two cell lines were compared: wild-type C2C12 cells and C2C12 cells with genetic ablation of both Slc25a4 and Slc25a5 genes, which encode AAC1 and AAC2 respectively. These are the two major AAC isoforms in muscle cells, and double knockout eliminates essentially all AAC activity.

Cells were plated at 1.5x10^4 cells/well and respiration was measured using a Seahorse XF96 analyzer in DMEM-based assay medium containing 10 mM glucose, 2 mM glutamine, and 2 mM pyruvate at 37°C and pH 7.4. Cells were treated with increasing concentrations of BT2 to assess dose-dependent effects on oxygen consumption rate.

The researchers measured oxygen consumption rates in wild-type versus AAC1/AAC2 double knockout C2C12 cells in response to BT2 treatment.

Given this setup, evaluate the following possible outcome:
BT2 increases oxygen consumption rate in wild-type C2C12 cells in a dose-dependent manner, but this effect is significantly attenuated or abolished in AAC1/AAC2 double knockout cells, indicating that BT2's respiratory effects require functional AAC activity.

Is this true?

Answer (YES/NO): NO